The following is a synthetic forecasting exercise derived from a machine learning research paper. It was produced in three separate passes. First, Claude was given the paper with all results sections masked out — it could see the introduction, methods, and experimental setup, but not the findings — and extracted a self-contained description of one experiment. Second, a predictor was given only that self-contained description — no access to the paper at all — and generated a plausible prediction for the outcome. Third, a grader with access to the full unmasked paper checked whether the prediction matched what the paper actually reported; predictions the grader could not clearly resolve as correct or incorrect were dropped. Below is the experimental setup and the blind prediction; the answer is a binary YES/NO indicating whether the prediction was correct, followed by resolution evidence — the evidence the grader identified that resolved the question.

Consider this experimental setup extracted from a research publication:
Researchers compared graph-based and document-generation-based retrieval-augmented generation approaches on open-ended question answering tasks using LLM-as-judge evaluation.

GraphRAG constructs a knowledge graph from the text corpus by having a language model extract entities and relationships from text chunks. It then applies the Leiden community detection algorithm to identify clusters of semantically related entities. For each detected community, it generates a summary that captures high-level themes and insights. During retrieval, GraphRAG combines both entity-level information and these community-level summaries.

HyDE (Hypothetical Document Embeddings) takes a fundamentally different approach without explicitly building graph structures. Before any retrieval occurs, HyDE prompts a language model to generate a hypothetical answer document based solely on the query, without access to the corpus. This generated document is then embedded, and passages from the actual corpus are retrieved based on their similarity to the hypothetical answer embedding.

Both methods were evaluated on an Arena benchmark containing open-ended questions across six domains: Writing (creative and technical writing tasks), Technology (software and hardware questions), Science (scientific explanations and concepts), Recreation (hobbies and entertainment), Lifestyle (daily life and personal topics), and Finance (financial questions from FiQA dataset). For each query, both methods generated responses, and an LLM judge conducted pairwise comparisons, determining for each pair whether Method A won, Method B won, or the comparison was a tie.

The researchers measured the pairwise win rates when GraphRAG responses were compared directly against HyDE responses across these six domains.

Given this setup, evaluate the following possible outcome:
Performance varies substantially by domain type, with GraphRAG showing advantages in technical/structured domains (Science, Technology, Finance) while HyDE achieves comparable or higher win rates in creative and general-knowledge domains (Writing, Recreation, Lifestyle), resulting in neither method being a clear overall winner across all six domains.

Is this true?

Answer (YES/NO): NO